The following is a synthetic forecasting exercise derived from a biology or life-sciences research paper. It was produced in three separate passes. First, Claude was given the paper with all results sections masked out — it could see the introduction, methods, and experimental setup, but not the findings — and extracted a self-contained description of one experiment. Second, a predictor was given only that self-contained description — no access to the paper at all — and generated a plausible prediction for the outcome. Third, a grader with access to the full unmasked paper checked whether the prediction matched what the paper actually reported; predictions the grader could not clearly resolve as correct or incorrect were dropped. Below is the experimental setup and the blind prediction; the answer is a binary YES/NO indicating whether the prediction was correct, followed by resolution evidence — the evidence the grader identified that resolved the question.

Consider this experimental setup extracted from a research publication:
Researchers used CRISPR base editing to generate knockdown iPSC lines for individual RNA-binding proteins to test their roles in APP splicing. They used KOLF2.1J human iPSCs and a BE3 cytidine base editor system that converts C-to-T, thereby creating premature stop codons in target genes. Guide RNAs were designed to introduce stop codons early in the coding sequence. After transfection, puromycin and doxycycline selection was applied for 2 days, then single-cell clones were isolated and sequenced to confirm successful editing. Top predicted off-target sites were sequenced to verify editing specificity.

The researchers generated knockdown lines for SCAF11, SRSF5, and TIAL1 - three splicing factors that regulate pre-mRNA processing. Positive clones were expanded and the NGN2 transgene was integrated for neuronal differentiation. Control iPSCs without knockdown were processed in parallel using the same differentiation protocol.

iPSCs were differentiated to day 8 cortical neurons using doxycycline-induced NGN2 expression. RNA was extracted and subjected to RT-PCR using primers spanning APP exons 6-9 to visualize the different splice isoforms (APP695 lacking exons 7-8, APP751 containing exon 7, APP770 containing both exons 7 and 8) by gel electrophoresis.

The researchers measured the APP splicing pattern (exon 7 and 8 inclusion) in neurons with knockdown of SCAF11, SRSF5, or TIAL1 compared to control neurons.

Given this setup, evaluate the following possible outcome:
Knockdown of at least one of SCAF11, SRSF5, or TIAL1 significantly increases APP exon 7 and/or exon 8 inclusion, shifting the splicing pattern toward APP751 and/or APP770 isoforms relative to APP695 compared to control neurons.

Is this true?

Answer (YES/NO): YES